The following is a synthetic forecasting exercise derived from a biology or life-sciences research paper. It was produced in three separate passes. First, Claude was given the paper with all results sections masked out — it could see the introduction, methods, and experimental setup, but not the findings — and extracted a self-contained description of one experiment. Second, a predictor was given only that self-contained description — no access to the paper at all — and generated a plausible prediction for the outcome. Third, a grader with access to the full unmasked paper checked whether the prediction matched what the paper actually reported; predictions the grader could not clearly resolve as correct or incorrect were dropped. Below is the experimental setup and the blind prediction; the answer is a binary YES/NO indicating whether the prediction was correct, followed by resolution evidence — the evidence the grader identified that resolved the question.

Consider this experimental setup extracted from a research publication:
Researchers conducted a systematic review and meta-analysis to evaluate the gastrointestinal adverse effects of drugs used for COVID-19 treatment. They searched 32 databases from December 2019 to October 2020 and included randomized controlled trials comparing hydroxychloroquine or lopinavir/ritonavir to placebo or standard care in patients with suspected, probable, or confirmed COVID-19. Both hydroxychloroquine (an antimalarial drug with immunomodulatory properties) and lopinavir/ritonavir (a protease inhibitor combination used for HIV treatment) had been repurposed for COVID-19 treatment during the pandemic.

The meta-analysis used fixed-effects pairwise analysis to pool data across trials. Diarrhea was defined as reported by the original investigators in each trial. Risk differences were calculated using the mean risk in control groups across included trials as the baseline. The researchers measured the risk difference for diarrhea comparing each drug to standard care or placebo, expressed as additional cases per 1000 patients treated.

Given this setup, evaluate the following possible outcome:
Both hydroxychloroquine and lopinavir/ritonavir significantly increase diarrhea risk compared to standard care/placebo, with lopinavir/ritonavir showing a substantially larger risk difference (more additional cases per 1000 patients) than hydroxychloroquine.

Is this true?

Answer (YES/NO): YES